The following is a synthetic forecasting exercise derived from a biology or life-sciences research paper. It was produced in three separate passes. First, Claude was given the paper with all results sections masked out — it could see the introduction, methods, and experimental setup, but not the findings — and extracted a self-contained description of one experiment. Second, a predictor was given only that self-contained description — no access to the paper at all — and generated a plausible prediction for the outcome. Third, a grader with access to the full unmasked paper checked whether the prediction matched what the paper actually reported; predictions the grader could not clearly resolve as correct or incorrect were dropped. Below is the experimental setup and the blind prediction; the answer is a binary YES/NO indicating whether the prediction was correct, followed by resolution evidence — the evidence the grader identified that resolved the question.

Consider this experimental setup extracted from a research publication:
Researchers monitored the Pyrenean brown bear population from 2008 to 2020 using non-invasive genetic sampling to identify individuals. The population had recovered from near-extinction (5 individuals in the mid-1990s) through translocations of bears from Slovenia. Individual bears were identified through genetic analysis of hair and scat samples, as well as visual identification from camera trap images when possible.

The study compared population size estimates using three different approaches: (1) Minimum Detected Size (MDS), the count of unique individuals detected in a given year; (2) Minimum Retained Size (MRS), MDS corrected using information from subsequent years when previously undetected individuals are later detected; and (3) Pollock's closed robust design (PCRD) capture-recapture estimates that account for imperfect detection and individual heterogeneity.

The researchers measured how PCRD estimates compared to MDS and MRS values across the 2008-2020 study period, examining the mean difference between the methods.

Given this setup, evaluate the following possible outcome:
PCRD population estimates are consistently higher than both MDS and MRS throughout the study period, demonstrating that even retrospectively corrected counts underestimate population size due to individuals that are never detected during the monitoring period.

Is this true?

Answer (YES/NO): NO